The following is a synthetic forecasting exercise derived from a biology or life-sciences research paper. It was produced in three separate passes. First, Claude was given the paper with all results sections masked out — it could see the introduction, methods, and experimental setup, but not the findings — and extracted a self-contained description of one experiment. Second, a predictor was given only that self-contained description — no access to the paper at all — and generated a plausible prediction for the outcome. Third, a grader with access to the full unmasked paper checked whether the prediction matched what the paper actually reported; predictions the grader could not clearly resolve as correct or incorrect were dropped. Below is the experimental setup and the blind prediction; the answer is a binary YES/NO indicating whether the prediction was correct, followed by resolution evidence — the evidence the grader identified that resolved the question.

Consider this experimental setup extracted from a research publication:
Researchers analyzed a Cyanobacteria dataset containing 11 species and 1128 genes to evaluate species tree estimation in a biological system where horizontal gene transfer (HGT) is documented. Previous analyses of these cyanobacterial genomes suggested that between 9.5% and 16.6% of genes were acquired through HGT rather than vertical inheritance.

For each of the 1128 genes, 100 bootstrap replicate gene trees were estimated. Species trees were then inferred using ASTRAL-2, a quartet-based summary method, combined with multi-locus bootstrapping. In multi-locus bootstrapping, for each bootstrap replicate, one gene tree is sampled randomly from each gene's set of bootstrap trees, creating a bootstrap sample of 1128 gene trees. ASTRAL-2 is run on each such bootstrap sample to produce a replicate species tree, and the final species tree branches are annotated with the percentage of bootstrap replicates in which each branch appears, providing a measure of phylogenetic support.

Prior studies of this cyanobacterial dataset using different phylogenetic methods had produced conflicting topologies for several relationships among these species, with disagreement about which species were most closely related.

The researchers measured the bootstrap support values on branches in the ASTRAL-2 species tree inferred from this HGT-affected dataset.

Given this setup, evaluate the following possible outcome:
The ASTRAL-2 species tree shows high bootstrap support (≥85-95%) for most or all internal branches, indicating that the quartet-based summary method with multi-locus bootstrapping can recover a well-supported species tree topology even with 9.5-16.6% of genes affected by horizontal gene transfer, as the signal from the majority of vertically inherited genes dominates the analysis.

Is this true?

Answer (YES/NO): YES